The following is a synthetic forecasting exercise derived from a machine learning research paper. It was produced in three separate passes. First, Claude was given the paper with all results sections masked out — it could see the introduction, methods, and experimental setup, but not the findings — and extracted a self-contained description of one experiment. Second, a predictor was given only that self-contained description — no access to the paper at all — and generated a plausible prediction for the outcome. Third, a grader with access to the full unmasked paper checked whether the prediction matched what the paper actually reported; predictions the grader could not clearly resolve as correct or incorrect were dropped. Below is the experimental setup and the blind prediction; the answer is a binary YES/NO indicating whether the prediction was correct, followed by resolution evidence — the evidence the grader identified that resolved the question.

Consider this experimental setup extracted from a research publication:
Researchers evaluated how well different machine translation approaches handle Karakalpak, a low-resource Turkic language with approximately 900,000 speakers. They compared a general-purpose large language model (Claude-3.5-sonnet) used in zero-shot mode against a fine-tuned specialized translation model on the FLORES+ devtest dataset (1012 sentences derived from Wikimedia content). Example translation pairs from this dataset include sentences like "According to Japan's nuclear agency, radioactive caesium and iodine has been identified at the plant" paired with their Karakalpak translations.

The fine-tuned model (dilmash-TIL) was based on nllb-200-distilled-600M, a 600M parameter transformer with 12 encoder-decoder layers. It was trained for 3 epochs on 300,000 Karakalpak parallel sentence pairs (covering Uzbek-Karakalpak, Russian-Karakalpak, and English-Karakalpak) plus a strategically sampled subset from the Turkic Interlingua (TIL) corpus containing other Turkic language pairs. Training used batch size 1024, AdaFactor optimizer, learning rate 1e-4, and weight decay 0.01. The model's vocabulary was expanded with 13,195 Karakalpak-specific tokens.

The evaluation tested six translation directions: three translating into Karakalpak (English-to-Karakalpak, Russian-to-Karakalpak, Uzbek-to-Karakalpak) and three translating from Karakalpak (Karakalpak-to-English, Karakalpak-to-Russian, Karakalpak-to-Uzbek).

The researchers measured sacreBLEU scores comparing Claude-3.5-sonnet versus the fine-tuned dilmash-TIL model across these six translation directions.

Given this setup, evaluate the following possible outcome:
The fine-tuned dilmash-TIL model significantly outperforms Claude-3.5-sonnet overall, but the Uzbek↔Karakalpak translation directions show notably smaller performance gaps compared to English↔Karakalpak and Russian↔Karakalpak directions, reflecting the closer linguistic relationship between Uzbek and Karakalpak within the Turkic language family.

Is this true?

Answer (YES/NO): NO